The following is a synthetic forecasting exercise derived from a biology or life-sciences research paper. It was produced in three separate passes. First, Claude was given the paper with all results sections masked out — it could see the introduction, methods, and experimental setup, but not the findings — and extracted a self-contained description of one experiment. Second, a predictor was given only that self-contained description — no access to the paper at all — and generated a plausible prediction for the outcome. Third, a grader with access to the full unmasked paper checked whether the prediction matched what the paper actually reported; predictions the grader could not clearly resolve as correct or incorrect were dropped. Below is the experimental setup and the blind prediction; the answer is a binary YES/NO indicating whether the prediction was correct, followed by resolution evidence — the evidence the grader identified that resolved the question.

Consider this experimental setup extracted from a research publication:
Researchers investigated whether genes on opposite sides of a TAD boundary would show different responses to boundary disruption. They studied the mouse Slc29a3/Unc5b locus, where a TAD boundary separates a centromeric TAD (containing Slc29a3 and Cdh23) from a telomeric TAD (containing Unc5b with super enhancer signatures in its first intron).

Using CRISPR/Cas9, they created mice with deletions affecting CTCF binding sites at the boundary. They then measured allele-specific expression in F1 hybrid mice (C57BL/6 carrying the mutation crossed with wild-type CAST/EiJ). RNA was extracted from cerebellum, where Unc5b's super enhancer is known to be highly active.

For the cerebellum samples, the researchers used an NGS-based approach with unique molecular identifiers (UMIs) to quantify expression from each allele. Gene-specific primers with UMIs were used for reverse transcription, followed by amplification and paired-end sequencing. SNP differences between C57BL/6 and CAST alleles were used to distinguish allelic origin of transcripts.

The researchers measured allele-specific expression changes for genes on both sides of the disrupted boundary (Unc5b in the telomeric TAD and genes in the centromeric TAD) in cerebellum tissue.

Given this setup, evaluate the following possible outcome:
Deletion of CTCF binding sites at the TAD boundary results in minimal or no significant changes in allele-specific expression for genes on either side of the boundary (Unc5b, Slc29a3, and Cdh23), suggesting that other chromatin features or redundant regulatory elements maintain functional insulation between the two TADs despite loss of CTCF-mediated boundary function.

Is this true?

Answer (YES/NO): NO